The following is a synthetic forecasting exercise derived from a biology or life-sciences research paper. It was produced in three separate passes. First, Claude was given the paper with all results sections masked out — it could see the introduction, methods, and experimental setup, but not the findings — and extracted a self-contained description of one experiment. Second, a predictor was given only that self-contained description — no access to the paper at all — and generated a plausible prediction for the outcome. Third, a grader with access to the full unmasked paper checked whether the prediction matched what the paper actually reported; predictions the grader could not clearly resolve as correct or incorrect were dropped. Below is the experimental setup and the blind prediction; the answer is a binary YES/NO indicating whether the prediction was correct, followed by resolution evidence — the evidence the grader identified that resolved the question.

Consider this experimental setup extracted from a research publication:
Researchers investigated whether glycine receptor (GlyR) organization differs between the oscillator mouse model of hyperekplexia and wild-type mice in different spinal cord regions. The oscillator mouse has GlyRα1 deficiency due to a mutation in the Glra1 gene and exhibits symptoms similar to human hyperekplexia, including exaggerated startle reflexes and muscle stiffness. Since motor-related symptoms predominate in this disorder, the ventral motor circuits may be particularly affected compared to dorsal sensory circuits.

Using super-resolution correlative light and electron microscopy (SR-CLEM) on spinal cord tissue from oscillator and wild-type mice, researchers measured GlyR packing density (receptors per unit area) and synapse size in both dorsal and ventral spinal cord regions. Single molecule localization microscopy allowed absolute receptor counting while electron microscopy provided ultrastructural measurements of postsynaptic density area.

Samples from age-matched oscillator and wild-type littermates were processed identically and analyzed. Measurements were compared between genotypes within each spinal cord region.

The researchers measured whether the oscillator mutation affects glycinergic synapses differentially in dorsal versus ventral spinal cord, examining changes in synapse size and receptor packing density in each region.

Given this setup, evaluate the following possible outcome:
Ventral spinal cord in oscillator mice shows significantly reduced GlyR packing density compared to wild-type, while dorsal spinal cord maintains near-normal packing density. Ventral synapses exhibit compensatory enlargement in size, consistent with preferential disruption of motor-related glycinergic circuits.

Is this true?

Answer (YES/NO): NO